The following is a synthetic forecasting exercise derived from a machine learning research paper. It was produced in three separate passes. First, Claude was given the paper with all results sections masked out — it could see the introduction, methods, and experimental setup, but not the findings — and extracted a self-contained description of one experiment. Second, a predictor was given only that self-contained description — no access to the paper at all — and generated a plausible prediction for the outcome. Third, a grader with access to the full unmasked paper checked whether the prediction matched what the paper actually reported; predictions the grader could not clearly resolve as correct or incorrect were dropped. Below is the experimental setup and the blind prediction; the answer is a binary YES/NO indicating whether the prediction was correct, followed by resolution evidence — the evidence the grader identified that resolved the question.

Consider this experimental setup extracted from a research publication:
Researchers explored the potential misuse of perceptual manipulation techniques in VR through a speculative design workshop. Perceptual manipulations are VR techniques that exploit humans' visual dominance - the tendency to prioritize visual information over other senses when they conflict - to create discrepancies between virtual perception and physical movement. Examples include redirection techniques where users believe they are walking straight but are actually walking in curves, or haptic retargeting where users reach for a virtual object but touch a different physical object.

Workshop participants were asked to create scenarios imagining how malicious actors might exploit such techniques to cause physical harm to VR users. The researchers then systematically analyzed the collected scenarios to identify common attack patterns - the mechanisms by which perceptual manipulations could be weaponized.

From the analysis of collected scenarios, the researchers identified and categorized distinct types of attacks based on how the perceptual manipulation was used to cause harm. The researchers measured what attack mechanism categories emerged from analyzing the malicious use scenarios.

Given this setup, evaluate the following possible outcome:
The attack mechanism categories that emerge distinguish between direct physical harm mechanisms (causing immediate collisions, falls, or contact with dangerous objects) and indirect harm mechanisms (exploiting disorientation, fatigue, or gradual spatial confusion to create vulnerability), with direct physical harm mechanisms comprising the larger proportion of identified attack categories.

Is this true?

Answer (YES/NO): NO